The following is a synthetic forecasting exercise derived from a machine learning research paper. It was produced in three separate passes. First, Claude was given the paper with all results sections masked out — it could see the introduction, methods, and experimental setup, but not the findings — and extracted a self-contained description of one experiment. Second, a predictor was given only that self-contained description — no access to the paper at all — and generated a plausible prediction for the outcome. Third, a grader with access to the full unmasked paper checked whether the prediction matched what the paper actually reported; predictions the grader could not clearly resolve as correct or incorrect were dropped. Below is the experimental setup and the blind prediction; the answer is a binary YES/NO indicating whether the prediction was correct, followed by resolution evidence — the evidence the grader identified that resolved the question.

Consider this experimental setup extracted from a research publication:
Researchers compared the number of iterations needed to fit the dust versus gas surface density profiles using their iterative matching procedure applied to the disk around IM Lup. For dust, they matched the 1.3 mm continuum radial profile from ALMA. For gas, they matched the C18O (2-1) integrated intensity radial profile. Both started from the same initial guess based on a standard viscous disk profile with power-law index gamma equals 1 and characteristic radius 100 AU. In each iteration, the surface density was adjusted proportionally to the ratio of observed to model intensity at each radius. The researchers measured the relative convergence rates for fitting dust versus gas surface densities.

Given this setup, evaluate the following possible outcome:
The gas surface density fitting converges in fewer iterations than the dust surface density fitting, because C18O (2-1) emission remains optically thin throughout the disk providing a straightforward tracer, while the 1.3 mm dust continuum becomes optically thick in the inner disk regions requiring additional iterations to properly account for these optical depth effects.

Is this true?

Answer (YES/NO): NO